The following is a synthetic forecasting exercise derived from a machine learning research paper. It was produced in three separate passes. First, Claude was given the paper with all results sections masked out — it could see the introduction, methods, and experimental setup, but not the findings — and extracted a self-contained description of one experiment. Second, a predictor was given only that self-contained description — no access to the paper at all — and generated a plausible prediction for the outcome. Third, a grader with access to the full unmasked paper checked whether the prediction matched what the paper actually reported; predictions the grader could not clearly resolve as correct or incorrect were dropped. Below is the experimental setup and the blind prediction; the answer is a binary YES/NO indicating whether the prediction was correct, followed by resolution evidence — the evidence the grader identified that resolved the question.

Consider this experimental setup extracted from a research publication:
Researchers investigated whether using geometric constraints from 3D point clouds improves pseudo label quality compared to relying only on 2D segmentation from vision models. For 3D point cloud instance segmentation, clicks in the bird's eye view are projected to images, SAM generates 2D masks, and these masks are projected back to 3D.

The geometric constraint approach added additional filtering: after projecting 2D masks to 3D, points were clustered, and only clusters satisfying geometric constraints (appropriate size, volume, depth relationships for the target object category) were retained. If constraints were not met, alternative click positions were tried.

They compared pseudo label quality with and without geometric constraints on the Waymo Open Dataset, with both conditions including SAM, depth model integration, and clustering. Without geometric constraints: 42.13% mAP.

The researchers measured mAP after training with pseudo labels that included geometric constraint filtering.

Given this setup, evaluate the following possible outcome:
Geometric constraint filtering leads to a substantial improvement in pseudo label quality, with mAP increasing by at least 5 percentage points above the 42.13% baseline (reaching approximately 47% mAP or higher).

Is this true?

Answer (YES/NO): YES